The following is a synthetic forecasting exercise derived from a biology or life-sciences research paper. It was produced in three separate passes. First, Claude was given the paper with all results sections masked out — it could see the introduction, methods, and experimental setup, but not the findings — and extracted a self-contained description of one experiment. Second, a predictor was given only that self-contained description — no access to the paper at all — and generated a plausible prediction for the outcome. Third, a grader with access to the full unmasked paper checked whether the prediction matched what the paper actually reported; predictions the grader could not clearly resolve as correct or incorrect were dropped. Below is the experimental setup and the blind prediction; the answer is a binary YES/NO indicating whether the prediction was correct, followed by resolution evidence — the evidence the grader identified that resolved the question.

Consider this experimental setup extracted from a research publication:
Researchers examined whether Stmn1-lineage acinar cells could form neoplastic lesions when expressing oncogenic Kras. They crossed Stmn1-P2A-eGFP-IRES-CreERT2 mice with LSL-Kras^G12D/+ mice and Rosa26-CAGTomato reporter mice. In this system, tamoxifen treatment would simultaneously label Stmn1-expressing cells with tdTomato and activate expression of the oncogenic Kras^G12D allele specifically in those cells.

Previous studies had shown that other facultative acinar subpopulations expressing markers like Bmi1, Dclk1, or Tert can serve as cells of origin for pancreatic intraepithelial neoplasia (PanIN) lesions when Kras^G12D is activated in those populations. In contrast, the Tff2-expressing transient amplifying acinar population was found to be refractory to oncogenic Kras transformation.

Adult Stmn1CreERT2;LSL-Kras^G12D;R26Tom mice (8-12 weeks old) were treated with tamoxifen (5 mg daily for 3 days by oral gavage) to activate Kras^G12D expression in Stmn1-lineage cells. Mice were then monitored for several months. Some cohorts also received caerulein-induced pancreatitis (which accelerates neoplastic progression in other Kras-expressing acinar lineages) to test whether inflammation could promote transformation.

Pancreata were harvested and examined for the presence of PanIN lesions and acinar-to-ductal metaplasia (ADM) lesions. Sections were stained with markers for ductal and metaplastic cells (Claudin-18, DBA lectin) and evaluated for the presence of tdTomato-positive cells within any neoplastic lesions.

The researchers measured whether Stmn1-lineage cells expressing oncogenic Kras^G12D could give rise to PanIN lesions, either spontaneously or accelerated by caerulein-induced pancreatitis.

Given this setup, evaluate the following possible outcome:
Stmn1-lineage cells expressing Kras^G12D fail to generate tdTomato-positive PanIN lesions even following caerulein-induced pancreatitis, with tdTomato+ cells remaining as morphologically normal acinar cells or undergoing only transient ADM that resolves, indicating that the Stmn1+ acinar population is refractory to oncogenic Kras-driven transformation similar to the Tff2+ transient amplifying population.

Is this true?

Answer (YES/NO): YES